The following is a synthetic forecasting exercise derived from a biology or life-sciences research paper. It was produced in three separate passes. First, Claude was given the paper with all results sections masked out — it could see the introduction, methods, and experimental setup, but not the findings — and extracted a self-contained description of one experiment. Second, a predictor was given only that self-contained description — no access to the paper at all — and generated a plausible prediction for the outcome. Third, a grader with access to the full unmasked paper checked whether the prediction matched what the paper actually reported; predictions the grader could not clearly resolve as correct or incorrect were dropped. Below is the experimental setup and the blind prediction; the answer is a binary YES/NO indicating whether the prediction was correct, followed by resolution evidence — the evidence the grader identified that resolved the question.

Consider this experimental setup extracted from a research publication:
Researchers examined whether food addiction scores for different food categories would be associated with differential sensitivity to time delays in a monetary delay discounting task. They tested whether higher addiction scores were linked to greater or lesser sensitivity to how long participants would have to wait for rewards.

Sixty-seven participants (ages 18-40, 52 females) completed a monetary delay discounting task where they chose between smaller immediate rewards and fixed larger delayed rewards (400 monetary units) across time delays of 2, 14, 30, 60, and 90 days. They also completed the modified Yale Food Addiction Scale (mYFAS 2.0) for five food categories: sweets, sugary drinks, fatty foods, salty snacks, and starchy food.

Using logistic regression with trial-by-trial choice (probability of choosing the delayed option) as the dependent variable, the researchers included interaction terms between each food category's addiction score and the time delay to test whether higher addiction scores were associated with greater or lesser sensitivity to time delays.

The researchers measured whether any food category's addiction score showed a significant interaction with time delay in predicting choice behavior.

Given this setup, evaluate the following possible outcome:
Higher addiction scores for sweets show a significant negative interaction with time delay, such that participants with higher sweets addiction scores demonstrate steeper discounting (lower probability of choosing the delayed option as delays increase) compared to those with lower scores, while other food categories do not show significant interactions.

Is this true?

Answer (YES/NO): NO